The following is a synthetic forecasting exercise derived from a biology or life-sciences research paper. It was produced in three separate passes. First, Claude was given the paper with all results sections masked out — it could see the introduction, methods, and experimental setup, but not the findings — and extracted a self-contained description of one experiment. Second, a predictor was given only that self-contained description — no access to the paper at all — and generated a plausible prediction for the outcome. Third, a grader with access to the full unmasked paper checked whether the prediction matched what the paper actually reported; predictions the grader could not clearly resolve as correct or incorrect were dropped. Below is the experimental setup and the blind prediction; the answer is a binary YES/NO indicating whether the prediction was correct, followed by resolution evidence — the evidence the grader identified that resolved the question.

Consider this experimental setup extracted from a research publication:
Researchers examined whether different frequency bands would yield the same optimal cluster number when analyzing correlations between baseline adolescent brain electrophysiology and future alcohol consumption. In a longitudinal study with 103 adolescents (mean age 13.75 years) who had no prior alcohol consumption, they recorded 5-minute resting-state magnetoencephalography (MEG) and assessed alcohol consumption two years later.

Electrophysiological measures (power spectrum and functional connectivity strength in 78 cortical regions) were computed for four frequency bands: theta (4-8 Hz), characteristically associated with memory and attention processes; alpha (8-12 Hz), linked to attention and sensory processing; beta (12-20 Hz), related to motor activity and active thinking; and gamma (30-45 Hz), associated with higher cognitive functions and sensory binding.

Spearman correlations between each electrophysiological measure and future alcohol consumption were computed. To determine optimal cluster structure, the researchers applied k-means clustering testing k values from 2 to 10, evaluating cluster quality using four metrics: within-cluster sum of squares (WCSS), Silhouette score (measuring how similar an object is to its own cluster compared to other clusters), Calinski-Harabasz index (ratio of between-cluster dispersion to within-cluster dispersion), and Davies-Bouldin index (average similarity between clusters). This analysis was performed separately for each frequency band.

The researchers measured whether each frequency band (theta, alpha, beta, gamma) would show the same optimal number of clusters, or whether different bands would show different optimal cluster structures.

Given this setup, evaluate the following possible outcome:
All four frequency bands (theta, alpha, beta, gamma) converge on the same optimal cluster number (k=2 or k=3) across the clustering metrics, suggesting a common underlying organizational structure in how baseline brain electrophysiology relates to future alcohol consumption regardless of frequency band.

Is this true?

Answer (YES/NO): YES